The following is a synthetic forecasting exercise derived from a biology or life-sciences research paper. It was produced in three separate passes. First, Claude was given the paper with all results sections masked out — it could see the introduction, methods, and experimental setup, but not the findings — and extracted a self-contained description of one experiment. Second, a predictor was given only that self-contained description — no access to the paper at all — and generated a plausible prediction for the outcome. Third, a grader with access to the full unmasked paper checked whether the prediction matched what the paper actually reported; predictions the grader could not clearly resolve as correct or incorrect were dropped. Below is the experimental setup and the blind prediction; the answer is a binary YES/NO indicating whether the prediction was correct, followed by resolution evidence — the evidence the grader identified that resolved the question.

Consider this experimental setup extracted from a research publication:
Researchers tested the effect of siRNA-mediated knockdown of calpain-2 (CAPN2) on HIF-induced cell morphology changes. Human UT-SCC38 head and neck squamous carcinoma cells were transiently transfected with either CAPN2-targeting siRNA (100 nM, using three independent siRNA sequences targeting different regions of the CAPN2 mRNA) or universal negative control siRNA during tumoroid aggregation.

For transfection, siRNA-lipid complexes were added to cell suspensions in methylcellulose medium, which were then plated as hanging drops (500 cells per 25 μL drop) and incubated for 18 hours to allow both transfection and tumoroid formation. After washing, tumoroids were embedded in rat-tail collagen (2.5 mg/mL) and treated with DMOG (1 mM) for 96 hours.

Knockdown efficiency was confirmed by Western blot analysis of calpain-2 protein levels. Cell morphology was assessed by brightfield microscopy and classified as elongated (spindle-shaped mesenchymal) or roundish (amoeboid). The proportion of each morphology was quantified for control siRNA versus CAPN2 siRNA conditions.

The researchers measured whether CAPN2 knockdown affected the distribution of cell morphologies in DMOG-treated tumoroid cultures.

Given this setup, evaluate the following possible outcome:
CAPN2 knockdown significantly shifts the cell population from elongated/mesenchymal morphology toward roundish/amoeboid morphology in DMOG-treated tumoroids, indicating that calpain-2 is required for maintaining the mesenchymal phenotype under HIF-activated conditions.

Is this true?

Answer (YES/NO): NO